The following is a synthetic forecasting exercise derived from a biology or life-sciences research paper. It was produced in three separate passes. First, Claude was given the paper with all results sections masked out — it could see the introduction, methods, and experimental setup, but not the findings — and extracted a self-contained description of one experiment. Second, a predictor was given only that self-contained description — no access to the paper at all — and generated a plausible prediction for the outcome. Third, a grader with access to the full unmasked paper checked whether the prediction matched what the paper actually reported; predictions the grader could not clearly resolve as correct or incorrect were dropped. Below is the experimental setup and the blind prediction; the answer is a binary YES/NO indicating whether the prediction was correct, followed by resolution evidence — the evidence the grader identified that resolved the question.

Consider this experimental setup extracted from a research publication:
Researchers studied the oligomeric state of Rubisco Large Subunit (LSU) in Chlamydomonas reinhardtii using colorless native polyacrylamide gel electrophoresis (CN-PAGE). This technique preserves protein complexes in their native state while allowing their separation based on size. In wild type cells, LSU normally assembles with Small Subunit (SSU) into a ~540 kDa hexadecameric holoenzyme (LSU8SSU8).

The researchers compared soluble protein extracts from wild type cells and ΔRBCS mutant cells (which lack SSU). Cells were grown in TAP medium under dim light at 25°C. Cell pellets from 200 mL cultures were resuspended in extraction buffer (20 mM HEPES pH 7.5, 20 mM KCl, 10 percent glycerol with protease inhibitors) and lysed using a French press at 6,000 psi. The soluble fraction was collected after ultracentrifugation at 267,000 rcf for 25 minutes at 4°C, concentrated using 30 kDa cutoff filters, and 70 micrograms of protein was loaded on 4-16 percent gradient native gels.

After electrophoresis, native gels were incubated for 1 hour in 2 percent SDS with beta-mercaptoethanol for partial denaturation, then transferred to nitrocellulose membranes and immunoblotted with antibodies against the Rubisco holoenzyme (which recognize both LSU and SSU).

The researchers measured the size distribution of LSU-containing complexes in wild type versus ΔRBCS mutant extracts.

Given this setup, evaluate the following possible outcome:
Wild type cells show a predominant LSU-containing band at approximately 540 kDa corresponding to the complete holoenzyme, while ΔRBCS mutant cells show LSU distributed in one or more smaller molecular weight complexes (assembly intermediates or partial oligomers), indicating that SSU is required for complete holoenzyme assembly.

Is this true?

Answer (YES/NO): NO